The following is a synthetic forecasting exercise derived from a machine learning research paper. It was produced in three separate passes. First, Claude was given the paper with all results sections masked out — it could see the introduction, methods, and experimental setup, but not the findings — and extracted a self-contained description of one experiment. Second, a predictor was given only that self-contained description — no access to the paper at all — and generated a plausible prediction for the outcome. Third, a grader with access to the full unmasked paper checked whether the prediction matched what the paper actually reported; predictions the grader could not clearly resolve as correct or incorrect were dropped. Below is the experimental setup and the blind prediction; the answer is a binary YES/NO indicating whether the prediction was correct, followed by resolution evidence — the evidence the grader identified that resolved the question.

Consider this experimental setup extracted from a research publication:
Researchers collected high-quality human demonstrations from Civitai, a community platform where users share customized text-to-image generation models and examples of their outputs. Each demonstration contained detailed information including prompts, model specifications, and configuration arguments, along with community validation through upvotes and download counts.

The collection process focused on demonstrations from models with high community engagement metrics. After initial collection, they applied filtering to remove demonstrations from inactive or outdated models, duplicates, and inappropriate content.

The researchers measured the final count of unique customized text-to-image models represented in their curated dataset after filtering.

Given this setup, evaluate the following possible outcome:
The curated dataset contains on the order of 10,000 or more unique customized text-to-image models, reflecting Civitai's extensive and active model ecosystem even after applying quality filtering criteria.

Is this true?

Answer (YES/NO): NO